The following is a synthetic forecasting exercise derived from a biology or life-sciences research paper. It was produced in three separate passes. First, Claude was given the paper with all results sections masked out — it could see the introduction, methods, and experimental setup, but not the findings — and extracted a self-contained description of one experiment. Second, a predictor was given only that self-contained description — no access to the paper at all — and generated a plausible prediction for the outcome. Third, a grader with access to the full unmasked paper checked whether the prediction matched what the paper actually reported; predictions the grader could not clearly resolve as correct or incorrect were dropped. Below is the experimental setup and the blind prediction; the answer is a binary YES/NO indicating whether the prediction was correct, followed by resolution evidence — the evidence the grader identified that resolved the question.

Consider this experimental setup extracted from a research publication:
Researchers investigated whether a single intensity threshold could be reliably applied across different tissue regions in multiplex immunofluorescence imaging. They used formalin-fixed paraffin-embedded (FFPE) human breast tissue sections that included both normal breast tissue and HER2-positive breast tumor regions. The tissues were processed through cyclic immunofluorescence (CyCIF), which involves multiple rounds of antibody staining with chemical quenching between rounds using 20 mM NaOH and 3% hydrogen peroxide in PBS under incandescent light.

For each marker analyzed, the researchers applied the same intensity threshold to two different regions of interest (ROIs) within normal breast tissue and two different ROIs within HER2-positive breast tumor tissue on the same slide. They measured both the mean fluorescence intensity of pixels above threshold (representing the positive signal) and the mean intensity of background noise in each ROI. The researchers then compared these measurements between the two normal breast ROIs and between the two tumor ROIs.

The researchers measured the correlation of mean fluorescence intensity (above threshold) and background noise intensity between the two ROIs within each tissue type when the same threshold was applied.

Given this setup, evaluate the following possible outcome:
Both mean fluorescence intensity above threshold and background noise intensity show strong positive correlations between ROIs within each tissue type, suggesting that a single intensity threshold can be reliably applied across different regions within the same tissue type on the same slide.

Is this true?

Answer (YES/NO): YES